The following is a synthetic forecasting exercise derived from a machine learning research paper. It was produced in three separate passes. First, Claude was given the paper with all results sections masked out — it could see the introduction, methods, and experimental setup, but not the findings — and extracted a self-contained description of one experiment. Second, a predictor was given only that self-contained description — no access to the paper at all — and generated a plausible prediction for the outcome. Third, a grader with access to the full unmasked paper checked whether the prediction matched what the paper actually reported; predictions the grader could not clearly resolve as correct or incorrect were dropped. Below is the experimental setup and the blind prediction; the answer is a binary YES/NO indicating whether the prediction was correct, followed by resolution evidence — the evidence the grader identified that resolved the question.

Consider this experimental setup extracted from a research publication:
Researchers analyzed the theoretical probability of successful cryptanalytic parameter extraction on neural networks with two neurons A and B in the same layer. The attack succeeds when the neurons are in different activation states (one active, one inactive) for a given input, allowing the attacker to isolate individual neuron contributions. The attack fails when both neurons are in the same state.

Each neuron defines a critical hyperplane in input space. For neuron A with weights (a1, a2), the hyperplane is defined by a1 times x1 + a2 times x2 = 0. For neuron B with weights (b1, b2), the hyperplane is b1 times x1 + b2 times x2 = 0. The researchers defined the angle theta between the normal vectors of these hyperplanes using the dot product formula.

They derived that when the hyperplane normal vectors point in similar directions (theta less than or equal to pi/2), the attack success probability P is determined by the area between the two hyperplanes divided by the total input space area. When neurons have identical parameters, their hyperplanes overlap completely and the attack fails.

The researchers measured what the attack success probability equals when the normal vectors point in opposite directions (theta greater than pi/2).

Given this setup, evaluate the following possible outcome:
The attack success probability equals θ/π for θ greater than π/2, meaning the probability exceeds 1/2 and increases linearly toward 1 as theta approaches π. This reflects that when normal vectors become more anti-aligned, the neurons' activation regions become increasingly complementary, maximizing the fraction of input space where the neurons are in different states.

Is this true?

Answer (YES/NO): NO